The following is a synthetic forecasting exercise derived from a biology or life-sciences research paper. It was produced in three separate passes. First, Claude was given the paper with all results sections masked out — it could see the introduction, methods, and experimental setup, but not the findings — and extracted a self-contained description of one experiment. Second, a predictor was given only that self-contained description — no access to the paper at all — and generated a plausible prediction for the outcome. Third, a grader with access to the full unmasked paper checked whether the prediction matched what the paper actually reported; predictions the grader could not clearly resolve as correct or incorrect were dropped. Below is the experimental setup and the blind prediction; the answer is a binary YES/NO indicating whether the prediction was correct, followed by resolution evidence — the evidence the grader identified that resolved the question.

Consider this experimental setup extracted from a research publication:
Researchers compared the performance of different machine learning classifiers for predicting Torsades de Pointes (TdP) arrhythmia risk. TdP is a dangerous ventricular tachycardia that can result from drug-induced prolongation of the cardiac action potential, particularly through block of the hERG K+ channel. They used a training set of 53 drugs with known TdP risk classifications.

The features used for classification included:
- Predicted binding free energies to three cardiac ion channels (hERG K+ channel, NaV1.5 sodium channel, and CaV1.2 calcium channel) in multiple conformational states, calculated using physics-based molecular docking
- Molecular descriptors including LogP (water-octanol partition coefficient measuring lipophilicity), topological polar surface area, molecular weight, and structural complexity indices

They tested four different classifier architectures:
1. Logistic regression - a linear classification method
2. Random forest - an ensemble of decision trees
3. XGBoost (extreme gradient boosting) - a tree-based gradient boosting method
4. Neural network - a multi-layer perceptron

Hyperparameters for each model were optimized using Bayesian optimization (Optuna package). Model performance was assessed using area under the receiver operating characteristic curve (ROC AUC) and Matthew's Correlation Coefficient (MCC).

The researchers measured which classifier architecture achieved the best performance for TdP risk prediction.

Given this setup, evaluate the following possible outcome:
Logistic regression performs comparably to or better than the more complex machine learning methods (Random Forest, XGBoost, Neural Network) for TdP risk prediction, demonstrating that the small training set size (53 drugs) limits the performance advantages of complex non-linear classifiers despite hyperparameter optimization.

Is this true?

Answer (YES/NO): NO